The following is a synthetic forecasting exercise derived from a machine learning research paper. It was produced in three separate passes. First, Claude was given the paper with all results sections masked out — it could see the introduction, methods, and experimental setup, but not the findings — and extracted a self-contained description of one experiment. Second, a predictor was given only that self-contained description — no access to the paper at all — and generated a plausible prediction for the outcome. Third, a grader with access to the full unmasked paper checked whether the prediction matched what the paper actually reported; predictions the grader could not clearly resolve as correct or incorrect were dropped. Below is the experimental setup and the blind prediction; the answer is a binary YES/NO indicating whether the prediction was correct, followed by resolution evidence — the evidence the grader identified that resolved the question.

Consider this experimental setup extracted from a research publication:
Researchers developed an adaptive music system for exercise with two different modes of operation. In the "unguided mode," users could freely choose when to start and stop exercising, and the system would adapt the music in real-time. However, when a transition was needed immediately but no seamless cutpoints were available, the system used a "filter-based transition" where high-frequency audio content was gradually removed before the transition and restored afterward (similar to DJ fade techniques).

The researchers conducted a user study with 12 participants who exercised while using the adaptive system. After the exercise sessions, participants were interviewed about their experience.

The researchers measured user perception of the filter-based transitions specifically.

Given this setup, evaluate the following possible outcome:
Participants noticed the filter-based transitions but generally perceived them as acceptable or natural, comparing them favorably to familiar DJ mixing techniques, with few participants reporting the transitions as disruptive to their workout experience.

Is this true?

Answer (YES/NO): NO